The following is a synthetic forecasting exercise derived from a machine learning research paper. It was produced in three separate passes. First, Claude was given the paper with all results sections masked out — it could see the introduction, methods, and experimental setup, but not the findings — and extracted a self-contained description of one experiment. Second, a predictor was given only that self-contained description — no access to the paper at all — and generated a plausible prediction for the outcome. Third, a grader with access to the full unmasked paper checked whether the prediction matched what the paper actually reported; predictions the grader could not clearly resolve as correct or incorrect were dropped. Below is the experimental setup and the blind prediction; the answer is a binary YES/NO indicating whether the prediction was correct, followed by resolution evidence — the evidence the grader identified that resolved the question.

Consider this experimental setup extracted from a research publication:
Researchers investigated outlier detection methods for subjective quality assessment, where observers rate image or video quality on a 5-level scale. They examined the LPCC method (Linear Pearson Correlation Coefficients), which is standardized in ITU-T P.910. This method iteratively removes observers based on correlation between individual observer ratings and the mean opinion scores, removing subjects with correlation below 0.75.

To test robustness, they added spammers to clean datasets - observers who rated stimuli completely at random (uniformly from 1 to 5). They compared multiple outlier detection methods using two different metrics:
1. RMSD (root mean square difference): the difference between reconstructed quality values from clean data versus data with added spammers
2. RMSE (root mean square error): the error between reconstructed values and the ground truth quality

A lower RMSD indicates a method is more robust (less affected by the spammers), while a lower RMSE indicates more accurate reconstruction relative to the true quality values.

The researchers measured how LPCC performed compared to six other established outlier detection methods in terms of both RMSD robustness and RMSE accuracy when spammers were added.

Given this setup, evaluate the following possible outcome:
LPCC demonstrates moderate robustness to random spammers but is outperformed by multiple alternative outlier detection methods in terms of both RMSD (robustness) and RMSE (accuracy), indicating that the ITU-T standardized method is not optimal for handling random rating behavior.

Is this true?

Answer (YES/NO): NO